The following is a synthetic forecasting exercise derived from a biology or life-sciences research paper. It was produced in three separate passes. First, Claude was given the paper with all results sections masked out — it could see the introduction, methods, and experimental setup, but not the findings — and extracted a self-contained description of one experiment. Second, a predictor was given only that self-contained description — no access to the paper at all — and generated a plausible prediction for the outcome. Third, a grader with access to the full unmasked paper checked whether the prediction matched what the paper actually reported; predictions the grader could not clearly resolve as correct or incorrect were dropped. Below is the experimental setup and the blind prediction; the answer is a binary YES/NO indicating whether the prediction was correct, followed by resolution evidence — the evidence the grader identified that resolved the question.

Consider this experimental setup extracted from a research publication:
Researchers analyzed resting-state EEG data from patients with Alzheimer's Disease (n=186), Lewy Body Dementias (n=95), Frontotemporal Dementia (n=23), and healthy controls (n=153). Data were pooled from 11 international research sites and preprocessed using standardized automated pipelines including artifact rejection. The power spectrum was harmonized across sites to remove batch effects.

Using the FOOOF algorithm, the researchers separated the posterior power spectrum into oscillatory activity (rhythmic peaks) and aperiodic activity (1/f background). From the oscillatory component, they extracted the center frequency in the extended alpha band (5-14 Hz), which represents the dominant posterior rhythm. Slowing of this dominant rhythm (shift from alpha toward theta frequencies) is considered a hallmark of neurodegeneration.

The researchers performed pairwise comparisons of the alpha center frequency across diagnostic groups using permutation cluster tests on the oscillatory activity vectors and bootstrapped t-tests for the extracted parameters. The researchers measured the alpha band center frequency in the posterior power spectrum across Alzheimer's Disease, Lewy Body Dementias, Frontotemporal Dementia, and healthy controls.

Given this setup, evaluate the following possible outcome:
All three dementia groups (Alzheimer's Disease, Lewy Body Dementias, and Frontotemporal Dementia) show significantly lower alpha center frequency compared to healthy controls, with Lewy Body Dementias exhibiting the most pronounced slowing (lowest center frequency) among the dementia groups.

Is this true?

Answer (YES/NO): NO